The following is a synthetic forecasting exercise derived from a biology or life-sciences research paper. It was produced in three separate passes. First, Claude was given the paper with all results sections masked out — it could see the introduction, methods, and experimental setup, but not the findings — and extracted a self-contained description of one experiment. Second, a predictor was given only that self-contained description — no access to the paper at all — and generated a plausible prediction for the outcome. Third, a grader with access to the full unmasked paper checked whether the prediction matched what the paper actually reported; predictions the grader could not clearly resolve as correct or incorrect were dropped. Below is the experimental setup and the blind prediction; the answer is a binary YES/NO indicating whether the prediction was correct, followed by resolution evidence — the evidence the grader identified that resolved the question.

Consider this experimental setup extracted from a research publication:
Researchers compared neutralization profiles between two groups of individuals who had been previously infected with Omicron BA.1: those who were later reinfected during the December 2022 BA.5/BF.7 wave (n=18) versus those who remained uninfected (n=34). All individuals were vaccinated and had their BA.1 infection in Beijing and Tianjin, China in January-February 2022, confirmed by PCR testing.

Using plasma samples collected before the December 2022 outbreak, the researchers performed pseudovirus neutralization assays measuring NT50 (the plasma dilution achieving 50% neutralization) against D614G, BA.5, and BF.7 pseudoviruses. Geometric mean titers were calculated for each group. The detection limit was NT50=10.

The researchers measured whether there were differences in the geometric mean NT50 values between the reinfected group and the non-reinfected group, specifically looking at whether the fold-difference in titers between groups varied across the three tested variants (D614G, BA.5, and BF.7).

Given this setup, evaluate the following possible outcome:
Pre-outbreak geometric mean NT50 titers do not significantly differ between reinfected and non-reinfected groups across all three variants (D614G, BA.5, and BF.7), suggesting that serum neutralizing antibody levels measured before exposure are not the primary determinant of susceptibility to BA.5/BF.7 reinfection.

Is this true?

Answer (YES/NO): NO